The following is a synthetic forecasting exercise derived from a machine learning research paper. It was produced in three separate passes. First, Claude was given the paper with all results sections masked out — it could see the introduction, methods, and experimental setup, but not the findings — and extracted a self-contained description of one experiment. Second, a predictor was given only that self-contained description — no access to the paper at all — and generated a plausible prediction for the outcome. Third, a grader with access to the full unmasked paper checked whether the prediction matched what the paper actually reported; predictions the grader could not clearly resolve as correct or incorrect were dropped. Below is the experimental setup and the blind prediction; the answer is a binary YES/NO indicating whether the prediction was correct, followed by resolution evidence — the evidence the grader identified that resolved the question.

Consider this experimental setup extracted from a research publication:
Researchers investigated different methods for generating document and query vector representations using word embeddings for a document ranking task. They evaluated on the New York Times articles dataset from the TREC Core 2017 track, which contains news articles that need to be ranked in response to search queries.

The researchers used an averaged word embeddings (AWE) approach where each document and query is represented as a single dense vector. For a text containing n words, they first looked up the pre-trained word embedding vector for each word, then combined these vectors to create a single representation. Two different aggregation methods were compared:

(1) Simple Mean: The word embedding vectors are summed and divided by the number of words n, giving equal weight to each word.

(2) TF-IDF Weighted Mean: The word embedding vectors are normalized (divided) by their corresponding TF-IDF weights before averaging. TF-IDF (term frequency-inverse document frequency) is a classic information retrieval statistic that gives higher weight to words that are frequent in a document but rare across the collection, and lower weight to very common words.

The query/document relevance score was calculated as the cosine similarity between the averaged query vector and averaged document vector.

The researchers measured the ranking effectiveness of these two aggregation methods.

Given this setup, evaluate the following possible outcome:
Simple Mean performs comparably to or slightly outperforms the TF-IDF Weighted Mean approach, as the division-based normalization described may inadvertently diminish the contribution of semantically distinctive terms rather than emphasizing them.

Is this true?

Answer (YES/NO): NO